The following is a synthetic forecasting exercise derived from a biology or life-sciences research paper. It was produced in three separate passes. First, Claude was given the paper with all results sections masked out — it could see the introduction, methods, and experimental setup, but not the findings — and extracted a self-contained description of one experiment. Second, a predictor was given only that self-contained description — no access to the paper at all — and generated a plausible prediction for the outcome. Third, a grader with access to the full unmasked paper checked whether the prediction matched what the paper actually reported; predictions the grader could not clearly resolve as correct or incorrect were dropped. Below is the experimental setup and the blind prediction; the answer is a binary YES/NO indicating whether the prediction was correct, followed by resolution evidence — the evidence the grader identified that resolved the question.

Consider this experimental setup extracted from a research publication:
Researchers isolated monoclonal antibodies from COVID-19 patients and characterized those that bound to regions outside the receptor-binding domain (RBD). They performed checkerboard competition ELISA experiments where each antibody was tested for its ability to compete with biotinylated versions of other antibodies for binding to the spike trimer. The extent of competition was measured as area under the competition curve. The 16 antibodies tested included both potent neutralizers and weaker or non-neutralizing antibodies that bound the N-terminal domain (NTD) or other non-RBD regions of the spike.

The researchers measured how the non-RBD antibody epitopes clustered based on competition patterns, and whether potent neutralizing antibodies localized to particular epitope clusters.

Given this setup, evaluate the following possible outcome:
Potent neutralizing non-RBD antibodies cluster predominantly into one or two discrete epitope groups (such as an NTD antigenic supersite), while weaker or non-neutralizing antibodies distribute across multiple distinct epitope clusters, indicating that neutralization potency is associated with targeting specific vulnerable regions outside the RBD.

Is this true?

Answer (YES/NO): YES